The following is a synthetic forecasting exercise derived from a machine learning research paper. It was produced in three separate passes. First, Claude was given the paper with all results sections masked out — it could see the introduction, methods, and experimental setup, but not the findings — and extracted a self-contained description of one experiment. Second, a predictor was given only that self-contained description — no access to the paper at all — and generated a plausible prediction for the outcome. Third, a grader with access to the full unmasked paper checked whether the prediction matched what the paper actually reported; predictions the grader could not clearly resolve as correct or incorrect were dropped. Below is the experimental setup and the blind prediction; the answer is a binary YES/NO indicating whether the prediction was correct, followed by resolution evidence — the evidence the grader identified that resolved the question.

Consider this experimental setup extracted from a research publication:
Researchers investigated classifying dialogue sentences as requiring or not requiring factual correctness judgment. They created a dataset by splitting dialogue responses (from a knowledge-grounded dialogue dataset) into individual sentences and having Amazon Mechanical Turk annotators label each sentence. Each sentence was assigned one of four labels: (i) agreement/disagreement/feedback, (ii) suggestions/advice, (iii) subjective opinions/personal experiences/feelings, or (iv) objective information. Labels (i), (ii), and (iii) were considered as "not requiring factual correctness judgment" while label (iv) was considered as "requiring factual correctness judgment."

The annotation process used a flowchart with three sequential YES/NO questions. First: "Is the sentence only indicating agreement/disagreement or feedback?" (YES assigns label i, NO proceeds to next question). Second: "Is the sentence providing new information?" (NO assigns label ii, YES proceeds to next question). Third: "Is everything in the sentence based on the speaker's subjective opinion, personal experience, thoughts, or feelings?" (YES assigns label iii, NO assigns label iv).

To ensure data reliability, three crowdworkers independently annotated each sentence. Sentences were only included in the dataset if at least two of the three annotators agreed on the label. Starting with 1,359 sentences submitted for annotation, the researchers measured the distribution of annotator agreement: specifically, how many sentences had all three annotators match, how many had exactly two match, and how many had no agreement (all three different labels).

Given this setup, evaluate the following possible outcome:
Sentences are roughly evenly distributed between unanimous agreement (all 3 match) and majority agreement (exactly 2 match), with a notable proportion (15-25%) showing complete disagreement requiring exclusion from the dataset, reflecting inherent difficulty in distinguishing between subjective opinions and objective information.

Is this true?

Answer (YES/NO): NO